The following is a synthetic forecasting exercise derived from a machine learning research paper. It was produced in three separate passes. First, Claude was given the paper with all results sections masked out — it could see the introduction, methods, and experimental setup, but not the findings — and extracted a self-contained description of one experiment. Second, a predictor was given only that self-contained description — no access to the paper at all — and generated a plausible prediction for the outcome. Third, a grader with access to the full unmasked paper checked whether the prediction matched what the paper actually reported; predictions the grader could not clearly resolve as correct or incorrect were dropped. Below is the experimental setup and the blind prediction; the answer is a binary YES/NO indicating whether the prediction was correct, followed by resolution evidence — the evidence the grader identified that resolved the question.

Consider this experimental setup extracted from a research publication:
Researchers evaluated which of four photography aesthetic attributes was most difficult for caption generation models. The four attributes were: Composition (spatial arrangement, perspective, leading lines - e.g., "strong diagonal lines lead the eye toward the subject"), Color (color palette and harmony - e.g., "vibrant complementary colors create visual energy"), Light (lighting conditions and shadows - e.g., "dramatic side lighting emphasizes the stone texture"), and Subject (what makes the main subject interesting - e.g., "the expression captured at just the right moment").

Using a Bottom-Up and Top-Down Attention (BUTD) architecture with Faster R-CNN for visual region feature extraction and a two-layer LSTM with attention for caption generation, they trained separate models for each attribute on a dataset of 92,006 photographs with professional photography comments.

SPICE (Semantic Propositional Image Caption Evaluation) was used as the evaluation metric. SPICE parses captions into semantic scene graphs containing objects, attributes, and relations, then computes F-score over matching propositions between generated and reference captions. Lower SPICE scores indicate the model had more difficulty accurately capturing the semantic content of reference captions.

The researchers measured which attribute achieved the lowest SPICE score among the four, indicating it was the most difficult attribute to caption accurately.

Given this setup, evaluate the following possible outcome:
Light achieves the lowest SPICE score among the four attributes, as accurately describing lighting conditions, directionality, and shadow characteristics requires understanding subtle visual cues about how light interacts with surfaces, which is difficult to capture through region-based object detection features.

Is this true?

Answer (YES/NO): YES